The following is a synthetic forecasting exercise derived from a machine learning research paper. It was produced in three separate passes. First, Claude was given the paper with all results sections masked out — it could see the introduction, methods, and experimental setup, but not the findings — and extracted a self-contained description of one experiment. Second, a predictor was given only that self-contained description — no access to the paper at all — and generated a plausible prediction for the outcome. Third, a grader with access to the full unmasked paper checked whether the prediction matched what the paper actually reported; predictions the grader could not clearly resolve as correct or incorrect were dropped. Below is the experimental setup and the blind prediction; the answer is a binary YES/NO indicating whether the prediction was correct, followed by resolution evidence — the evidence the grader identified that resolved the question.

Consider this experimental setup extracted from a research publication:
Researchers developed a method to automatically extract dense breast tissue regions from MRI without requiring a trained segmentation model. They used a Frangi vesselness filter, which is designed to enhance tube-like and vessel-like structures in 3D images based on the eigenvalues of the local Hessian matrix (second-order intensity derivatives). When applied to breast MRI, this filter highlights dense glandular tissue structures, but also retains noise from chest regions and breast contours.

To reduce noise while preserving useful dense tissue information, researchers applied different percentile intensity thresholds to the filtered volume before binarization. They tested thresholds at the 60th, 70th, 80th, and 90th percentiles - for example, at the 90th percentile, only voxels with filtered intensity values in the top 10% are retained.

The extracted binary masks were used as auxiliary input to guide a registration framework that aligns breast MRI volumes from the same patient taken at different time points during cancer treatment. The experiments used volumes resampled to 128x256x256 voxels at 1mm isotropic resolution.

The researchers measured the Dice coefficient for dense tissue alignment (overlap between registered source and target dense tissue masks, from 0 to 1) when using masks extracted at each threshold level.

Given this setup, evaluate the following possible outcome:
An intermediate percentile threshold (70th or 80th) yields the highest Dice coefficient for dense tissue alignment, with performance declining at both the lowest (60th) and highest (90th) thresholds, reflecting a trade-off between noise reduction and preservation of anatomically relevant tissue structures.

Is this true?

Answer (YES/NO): NO